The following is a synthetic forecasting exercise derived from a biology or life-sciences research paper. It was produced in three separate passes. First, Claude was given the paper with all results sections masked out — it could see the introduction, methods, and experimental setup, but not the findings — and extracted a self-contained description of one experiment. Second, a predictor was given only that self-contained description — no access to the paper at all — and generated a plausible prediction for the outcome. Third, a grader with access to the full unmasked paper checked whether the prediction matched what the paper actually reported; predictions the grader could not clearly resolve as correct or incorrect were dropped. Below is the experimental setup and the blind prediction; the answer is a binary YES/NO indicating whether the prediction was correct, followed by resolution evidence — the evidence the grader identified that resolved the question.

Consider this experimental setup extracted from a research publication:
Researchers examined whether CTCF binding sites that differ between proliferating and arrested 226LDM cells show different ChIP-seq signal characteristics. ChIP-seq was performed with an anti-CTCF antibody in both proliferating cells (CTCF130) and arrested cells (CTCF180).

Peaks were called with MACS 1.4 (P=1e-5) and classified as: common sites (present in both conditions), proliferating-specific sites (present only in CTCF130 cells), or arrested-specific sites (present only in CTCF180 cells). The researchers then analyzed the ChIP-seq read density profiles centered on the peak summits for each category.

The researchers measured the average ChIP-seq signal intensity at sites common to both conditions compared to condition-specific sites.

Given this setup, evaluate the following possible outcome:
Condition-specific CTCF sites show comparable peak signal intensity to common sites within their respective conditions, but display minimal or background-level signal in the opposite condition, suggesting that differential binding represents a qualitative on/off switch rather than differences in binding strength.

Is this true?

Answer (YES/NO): NO